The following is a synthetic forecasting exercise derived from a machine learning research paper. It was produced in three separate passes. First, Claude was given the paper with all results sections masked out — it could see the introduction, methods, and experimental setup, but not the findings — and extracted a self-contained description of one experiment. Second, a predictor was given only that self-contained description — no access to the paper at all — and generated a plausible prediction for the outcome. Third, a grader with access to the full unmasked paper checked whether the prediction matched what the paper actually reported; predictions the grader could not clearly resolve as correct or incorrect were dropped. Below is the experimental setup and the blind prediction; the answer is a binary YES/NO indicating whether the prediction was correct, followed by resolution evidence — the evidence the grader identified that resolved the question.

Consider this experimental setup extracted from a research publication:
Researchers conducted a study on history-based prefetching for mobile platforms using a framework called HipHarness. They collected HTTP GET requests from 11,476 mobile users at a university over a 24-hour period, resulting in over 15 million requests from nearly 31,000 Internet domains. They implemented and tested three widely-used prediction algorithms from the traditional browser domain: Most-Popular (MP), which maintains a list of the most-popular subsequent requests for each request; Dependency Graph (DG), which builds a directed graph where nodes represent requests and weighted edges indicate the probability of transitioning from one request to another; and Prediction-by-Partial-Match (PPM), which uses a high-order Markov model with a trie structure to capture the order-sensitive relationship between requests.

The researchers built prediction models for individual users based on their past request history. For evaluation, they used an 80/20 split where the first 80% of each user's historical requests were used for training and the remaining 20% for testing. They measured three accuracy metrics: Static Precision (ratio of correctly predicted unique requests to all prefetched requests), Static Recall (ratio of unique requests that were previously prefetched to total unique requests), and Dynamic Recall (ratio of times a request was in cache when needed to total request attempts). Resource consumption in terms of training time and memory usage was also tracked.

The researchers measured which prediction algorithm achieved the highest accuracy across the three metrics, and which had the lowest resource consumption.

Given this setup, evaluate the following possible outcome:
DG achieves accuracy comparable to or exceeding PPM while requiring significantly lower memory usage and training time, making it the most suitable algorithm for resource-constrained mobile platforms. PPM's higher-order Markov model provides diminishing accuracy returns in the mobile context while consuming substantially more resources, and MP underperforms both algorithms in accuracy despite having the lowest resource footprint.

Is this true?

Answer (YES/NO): NO